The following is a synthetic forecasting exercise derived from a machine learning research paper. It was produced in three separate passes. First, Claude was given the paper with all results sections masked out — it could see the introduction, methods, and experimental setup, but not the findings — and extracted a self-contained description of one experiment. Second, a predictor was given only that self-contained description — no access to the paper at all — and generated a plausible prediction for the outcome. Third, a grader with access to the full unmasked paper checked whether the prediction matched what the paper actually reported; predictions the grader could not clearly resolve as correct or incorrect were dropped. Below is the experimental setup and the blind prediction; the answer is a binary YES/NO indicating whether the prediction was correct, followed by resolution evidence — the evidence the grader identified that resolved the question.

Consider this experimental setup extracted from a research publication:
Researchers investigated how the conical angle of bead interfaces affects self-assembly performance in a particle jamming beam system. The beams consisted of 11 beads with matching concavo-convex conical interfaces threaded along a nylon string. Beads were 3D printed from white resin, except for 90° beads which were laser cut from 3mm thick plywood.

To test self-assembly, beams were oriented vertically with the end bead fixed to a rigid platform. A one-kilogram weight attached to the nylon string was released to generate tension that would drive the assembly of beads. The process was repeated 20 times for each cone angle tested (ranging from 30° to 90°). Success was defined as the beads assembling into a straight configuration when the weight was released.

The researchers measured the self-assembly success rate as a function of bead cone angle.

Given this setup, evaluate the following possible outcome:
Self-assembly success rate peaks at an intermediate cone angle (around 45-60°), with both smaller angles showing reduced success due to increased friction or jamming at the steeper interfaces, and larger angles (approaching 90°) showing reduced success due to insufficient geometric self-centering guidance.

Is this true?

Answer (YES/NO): NO